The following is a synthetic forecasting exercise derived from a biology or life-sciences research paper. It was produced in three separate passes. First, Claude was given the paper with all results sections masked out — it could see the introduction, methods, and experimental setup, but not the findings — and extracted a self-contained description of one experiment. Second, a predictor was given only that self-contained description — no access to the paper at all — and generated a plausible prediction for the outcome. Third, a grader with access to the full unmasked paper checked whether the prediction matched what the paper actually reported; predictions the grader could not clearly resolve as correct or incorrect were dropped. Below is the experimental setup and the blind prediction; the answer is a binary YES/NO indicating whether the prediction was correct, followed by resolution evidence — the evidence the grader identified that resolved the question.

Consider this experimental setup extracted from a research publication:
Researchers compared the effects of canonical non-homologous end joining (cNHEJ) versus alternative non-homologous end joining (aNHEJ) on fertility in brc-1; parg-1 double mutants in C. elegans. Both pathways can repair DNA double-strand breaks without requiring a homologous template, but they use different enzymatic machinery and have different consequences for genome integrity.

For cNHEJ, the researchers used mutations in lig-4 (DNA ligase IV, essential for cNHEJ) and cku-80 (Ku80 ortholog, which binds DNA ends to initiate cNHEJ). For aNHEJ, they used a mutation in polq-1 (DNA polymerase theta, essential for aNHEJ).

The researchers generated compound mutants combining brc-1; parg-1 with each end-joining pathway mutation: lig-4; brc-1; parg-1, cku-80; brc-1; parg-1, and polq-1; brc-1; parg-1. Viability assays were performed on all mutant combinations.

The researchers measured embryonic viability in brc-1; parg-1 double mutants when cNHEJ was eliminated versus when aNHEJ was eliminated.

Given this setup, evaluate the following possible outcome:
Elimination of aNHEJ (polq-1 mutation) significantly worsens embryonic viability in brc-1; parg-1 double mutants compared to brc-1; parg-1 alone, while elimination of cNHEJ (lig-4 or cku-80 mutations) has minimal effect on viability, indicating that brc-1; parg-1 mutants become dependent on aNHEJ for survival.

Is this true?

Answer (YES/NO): NO